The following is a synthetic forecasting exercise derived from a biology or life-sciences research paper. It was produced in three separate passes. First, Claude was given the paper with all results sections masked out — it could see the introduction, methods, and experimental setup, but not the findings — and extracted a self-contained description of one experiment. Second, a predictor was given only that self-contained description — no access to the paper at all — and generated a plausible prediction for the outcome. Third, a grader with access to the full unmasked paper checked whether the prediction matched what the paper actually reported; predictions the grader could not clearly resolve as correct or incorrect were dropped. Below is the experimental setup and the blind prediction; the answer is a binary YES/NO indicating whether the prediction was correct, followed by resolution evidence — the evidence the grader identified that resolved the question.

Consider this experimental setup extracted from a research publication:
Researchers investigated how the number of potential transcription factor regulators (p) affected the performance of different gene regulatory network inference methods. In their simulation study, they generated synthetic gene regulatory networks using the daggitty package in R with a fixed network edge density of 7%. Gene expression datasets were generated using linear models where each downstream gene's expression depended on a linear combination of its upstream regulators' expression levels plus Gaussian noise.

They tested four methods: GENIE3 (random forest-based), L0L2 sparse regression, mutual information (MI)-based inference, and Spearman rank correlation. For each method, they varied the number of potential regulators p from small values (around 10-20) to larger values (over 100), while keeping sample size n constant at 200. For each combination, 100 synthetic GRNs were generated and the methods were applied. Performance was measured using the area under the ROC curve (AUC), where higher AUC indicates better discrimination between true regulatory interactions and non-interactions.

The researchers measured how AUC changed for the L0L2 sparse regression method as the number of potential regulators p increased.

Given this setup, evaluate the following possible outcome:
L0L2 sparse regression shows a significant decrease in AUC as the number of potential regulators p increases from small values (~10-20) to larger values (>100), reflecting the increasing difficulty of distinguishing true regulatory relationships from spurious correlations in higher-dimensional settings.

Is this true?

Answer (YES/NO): YES